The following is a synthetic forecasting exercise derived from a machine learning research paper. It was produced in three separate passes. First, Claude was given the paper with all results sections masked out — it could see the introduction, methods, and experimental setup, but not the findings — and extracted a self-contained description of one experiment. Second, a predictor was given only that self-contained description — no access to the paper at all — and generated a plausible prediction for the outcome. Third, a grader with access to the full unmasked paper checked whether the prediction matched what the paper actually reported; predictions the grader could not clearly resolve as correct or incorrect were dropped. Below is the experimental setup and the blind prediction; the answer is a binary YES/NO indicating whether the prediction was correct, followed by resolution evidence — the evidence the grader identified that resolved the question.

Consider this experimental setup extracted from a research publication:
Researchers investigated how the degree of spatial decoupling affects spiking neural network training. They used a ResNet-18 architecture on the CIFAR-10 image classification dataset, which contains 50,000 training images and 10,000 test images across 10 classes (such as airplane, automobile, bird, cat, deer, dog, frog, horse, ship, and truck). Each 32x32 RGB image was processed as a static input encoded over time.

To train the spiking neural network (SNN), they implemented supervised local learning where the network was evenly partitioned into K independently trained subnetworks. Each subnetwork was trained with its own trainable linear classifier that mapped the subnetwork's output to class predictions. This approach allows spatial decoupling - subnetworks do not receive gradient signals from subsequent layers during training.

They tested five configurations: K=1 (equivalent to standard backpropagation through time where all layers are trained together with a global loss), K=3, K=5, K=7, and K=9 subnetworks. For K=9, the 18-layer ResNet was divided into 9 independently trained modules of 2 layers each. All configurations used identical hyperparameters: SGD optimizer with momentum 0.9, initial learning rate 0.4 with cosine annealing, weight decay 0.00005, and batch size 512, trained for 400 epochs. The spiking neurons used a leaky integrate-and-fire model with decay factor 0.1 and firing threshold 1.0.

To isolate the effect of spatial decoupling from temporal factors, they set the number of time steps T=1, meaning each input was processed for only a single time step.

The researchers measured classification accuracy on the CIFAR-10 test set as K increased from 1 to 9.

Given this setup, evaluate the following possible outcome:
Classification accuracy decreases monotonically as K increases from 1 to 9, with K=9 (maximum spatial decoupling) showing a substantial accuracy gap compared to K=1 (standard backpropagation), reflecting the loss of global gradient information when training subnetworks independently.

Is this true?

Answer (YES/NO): YES